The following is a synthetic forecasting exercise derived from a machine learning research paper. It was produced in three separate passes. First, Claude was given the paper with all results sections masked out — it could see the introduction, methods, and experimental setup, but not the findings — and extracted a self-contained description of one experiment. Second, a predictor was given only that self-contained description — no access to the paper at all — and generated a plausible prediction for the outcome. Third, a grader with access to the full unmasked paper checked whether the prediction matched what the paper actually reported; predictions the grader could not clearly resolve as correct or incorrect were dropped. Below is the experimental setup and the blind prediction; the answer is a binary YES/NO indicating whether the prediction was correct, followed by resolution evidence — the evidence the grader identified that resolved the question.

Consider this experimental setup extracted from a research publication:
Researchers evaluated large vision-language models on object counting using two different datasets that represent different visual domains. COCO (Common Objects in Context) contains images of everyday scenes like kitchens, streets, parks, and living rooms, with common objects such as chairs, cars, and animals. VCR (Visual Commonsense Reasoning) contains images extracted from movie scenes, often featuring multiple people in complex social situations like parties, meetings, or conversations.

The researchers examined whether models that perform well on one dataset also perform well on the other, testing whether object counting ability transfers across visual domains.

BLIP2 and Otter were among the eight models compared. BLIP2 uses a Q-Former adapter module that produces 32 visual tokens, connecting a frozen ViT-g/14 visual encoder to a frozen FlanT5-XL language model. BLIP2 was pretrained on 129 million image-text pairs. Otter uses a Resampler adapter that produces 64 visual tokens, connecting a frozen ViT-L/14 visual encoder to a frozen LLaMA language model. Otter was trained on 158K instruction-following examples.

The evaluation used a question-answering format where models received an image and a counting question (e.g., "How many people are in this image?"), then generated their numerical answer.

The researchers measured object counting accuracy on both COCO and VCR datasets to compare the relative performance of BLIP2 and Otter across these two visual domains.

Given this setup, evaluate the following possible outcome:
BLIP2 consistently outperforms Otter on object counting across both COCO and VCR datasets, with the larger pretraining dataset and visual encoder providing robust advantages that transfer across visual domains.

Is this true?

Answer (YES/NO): NO